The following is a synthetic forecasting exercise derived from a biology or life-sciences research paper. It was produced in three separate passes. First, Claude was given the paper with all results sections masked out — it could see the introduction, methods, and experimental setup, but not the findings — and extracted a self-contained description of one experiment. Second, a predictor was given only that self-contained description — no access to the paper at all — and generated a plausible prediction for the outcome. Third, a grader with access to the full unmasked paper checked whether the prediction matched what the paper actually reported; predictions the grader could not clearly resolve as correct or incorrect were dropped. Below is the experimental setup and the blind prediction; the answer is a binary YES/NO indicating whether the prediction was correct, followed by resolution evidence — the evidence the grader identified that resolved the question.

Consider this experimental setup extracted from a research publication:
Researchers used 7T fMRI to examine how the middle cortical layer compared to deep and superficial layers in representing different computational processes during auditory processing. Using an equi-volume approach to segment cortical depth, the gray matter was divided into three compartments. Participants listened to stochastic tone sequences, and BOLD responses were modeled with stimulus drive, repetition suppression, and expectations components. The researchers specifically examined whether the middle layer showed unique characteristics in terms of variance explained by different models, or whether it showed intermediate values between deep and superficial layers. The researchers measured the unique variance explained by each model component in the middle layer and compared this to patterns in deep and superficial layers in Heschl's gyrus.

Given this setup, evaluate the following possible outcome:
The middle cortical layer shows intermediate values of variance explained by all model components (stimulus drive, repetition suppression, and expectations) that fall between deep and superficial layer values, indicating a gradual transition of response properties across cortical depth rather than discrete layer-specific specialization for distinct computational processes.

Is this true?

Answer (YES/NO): NO